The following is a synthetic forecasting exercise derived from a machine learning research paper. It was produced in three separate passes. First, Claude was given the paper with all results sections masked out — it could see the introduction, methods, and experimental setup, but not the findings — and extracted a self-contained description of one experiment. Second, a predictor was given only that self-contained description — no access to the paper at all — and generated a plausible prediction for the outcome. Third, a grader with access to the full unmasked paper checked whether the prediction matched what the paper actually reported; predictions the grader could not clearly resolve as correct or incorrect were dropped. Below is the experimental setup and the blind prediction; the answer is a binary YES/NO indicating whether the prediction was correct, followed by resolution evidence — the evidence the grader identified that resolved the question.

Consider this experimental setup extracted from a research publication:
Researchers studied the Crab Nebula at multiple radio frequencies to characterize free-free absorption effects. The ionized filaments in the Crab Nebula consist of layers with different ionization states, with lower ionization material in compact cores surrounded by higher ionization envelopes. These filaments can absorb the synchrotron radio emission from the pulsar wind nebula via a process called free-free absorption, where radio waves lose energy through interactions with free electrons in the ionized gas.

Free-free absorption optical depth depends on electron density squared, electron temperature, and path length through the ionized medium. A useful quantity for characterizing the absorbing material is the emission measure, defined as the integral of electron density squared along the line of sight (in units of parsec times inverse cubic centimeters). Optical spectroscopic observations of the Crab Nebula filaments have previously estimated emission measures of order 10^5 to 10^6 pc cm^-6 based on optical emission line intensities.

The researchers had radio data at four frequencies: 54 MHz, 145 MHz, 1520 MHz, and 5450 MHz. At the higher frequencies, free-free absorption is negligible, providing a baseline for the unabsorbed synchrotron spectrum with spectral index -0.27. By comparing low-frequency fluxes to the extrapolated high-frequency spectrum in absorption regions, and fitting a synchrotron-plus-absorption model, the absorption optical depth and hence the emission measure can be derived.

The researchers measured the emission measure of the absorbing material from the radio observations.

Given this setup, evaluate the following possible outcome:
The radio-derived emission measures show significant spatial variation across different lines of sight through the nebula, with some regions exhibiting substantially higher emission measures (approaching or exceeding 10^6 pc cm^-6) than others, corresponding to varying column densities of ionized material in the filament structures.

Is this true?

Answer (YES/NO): NO